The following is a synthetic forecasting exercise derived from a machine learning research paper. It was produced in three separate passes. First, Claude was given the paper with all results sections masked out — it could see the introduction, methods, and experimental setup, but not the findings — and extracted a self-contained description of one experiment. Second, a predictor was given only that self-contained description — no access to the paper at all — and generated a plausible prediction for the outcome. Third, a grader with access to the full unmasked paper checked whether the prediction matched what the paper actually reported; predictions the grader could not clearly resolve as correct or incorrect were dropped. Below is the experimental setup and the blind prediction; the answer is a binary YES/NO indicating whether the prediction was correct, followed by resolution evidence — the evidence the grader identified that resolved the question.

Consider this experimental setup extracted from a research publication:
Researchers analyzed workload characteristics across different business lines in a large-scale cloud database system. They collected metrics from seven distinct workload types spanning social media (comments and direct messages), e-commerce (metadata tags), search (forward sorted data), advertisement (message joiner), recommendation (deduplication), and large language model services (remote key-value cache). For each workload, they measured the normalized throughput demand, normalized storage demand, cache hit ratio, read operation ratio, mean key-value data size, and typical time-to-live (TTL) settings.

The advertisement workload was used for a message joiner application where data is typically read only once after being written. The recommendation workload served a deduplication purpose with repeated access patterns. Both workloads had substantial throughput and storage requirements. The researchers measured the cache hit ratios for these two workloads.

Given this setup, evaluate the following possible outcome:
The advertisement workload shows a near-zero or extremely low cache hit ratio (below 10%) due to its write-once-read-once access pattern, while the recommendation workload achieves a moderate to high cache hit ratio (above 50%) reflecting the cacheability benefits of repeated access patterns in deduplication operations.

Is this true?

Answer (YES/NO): NO